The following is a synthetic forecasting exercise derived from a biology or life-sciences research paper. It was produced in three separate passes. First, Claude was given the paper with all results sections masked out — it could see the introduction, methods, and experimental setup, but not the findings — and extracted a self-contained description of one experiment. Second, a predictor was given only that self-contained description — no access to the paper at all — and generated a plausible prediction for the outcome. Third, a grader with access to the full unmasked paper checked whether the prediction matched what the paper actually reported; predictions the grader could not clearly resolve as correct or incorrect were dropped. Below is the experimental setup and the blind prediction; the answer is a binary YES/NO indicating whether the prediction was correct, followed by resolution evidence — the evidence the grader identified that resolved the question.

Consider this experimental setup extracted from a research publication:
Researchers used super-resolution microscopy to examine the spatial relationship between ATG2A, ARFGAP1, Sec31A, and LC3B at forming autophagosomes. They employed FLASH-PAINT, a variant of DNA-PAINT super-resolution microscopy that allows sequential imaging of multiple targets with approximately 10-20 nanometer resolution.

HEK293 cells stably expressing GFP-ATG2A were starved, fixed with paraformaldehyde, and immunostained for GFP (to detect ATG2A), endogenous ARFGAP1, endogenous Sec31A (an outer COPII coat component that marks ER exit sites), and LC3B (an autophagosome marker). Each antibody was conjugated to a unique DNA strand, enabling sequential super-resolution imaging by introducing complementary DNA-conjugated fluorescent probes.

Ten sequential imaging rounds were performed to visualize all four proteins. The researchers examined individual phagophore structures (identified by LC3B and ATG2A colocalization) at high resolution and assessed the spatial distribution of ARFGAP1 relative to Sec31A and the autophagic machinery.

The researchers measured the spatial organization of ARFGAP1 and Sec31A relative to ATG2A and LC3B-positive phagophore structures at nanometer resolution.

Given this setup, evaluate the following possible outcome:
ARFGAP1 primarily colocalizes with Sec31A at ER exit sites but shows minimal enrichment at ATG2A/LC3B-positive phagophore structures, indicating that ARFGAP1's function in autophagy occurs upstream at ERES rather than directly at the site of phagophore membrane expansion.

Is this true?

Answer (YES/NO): NO